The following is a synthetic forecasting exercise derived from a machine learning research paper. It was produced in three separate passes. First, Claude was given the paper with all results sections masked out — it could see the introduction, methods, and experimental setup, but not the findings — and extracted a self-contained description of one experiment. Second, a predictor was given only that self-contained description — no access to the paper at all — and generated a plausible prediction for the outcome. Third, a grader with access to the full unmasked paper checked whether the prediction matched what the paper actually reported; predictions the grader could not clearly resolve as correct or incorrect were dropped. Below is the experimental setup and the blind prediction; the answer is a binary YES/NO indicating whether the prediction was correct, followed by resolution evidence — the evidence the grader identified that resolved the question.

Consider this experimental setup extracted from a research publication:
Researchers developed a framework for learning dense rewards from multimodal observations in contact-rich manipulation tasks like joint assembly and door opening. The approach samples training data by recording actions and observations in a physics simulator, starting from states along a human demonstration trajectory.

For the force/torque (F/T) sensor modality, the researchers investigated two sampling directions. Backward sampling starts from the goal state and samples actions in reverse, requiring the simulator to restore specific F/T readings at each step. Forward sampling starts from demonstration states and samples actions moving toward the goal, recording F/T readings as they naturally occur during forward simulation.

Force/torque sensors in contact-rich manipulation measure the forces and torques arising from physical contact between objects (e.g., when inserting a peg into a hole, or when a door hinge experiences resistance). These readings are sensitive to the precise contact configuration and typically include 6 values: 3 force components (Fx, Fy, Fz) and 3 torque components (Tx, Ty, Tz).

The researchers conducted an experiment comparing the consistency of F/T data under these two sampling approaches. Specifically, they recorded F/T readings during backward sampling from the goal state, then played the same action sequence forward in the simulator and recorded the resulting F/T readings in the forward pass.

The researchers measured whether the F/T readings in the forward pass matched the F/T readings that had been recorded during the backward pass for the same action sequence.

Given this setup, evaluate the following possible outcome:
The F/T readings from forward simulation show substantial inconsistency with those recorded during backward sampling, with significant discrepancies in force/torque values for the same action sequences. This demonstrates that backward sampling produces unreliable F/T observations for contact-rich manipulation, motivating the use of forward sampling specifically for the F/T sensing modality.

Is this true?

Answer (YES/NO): NO